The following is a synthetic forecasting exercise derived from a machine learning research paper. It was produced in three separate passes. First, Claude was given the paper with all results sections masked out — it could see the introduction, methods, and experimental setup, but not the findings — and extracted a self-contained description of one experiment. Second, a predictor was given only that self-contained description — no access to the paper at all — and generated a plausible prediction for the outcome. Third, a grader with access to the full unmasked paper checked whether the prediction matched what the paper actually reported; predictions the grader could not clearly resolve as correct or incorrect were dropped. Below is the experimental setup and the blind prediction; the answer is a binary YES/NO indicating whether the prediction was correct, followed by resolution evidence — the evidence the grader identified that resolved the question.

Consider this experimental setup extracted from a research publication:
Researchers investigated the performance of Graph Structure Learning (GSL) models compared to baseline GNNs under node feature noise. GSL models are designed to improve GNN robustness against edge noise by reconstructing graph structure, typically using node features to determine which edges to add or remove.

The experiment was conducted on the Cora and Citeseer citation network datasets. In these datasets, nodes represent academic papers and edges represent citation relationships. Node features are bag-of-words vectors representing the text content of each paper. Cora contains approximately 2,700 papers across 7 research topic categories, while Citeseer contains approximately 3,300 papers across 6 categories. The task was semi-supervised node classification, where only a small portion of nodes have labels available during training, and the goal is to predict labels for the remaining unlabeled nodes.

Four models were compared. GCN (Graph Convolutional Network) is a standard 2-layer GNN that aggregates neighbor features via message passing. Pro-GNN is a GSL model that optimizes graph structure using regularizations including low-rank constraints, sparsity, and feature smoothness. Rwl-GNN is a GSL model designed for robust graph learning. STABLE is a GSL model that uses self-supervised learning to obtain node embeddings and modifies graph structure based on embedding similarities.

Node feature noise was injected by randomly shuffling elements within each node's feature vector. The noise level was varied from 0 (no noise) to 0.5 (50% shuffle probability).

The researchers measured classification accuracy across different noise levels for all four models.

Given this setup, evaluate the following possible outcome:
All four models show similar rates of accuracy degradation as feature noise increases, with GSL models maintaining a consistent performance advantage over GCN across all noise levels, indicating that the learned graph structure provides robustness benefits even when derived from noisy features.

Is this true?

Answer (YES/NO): NO